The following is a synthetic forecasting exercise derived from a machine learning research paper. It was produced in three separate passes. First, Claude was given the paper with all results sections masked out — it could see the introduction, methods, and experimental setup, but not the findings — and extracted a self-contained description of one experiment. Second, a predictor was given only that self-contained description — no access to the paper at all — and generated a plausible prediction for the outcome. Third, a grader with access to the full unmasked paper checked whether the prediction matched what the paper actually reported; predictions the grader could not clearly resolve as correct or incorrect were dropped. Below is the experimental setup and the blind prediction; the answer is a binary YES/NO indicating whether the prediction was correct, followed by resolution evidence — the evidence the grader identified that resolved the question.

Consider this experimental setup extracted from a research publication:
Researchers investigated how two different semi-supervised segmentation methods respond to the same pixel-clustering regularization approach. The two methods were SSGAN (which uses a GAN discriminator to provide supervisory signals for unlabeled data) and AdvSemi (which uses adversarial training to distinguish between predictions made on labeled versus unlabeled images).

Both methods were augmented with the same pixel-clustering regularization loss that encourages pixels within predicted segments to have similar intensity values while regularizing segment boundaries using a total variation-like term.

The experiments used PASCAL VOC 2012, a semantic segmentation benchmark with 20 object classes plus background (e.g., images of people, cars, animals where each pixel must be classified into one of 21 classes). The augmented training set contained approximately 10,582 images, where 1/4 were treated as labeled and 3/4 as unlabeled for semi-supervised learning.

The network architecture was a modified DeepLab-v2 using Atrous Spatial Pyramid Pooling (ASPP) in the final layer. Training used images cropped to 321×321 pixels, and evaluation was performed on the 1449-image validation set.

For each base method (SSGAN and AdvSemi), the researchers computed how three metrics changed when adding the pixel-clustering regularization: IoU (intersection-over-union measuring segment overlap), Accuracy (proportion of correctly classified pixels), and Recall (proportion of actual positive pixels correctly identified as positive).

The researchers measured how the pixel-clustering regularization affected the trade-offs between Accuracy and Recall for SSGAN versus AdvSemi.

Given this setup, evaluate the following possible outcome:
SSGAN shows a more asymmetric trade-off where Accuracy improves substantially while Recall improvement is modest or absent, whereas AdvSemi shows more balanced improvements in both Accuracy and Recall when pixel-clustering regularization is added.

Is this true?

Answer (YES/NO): NO